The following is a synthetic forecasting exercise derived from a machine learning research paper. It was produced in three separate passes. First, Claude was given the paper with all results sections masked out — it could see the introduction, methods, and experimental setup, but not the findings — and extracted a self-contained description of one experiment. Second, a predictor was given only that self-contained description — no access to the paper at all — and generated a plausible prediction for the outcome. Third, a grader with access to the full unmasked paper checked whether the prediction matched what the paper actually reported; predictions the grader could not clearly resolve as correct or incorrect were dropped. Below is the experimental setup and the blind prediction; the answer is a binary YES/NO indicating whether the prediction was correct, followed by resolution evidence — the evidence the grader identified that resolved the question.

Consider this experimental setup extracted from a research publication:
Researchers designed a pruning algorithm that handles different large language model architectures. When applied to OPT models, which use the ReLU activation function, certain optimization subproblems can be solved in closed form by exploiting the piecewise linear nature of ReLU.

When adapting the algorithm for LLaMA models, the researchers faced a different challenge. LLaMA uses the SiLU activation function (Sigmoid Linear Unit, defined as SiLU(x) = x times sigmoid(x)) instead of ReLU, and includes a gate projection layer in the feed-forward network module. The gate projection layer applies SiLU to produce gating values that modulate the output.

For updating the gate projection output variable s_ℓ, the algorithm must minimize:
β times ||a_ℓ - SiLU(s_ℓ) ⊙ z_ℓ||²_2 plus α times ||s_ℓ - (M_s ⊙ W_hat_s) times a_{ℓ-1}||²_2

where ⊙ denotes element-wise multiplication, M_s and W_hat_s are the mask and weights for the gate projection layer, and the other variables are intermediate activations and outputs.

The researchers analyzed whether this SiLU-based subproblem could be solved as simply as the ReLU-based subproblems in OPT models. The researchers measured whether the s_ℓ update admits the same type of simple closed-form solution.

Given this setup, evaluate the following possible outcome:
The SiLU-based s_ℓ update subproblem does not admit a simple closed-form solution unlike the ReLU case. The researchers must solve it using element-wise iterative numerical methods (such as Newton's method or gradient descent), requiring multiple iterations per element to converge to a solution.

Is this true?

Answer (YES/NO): NO